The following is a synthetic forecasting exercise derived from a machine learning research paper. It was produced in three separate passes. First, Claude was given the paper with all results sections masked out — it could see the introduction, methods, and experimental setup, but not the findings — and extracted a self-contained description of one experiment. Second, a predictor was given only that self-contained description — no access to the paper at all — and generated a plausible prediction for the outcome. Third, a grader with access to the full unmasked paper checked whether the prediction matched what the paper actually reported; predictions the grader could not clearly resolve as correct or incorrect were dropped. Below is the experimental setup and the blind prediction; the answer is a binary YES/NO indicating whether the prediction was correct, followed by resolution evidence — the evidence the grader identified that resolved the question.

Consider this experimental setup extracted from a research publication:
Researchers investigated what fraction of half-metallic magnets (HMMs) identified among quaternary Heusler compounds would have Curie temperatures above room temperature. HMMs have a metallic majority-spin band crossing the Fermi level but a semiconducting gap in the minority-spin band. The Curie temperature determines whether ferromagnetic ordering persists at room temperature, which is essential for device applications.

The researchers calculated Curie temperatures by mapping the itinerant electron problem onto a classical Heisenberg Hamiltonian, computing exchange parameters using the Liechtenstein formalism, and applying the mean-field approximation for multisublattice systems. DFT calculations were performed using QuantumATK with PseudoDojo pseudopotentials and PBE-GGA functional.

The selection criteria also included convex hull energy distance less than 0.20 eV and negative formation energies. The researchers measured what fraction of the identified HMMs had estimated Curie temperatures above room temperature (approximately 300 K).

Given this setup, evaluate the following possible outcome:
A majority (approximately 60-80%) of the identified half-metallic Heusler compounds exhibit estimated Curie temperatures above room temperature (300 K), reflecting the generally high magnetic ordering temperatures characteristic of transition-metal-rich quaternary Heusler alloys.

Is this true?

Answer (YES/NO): NO